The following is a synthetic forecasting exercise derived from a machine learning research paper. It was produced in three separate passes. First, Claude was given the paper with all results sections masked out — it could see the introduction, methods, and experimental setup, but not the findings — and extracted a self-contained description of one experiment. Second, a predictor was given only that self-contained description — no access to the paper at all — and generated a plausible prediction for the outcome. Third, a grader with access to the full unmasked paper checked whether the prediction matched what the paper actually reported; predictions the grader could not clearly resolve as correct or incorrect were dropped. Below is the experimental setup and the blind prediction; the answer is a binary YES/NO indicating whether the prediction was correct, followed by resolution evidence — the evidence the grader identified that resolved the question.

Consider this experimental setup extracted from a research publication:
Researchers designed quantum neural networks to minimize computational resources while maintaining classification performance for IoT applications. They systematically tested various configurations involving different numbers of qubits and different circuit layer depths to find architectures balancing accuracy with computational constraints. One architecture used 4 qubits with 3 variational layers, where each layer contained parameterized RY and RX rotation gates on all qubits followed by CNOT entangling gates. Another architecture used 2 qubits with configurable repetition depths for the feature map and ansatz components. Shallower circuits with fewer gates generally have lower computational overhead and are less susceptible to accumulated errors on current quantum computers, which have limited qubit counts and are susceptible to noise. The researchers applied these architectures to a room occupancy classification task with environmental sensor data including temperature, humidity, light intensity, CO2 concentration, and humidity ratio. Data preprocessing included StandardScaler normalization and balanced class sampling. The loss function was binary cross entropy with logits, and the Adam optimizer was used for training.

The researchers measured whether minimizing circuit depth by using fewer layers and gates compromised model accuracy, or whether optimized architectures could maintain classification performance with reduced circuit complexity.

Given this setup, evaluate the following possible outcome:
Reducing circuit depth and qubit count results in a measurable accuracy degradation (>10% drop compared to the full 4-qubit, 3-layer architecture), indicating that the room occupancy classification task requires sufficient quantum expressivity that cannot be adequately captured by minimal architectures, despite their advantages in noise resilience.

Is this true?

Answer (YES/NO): NO